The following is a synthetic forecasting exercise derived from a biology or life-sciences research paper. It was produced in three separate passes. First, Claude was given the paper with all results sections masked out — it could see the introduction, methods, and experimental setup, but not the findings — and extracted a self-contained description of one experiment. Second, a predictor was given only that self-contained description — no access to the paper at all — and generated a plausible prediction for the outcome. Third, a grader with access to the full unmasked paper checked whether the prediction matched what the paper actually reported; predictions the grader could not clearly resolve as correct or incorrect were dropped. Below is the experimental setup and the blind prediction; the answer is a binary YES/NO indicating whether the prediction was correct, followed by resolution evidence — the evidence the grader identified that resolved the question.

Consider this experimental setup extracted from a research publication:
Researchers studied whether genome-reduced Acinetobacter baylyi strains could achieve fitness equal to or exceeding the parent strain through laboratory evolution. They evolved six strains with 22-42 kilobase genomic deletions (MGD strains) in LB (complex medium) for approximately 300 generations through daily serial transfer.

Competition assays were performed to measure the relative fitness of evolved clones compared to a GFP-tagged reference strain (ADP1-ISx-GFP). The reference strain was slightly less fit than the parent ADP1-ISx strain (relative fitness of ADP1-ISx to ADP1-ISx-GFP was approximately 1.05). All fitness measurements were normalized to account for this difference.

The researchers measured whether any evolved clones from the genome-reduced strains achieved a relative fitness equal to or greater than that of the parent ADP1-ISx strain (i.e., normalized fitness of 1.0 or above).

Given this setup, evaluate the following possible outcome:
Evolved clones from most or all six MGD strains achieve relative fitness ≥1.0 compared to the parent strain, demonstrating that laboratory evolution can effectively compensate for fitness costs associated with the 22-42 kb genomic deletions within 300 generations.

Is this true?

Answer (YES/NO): NO